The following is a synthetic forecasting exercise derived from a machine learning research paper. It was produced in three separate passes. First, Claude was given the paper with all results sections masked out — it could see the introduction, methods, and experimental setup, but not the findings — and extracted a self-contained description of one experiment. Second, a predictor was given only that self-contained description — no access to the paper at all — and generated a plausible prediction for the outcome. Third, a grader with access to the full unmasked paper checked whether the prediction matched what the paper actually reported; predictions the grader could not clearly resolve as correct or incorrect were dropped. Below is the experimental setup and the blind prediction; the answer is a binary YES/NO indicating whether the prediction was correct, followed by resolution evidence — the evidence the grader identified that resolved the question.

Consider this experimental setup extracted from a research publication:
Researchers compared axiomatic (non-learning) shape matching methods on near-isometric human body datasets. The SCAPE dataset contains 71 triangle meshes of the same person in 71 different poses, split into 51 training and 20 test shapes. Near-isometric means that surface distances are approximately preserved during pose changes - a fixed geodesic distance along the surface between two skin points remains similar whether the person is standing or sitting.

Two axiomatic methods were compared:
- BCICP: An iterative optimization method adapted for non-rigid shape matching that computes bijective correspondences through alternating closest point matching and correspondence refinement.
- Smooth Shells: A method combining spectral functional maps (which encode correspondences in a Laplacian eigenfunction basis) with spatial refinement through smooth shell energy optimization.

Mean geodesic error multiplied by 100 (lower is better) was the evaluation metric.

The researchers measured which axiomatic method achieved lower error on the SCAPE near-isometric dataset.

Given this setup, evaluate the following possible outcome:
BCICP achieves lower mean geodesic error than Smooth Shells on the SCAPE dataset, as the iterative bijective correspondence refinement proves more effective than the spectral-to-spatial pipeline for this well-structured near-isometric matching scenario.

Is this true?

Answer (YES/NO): NO